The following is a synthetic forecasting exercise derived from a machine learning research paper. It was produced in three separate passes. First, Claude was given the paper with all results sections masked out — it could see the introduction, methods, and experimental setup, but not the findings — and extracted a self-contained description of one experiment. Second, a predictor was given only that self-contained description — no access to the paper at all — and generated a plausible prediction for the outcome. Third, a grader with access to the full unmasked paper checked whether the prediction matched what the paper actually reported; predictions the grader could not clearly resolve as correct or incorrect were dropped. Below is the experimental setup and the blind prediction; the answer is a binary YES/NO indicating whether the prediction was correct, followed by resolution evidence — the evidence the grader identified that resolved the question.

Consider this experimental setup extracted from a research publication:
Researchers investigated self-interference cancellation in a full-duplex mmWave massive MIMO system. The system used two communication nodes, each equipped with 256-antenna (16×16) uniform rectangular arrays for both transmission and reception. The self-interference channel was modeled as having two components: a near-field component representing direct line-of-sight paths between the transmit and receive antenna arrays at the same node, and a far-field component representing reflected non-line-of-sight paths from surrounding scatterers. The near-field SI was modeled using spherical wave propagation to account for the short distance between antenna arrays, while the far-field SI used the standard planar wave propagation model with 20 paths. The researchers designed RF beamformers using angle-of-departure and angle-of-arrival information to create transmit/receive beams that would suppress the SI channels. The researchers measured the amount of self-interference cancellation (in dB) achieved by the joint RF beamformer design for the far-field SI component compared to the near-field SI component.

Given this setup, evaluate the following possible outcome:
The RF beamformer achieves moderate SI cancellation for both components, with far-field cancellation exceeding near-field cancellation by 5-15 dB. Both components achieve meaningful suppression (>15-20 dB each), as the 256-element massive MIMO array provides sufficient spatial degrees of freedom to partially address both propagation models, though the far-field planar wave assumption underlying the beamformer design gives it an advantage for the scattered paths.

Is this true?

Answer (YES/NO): NO